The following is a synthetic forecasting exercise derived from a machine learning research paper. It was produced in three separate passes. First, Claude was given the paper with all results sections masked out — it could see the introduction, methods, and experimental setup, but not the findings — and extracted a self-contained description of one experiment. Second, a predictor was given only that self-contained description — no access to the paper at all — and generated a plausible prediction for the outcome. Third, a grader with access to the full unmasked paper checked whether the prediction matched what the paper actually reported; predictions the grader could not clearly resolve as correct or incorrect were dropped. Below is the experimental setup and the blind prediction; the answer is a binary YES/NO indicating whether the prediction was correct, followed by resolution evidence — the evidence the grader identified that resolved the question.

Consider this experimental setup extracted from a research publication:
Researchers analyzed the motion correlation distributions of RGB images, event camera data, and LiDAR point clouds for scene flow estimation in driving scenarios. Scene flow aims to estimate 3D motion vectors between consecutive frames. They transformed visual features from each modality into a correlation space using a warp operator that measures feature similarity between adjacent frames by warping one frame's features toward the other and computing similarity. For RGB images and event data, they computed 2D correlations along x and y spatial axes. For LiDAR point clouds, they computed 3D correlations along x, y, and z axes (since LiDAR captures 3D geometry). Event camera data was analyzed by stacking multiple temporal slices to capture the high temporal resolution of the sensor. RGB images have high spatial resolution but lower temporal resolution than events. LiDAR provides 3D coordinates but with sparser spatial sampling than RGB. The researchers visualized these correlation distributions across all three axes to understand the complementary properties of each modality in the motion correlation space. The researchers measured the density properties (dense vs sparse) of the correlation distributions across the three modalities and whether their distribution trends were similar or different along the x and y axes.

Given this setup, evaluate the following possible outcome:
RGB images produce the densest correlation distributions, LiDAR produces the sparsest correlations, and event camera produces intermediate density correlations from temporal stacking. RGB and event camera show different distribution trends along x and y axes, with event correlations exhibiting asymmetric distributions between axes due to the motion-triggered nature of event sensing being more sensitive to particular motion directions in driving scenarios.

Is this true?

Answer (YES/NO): NO